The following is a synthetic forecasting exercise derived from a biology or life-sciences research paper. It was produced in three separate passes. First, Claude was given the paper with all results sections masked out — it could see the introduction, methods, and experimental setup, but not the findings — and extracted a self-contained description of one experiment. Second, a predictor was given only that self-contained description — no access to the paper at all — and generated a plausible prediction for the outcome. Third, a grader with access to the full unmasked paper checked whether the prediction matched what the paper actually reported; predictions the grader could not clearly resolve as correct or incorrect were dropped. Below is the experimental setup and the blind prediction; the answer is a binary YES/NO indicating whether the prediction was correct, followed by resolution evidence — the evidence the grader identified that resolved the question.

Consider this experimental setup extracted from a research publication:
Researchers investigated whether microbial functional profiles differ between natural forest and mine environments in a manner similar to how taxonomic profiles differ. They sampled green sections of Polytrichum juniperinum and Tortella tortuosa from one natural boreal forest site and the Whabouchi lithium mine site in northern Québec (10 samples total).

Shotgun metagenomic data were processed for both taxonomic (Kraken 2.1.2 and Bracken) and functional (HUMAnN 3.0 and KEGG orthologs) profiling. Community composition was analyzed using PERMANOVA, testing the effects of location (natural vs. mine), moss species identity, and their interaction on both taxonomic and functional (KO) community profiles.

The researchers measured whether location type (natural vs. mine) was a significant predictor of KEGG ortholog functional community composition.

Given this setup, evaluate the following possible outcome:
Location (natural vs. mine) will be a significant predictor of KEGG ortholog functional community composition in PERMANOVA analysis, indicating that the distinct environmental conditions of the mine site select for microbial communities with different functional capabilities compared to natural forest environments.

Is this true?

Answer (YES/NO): YES